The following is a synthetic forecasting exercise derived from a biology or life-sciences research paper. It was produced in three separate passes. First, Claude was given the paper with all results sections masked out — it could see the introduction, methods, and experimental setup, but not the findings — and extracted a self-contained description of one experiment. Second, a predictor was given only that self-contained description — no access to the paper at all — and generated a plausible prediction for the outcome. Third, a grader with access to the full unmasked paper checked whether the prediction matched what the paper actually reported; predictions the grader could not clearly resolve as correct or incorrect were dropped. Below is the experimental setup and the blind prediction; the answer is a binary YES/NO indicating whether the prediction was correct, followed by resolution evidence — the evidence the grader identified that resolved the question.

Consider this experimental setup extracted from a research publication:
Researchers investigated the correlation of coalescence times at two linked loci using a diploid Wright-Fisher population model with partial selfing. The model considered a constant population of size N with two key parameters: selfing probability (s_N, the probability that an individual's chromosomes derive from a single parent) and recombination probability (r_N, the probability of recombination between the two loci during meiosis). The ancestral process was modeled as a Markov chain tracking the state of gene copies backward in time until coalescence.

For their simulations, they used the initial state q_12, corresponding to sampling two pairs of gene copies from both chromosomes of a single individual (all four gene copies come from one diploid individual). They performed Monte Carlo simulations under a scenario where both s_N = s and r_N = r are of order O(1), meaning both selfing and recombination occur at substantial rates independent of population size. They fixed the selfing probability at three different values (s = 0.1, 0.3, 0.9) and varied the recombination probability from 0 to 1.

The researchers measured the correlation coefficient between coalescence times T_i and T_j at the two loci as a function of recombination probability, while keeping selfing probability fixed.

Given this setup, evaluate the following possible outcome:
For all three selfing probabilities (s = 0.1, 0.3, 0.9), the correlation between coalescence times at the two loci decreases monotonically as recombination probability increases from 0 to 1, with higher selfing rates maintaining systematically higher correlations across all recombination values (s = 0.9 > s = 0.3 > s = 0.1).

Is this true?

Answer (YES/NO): NO